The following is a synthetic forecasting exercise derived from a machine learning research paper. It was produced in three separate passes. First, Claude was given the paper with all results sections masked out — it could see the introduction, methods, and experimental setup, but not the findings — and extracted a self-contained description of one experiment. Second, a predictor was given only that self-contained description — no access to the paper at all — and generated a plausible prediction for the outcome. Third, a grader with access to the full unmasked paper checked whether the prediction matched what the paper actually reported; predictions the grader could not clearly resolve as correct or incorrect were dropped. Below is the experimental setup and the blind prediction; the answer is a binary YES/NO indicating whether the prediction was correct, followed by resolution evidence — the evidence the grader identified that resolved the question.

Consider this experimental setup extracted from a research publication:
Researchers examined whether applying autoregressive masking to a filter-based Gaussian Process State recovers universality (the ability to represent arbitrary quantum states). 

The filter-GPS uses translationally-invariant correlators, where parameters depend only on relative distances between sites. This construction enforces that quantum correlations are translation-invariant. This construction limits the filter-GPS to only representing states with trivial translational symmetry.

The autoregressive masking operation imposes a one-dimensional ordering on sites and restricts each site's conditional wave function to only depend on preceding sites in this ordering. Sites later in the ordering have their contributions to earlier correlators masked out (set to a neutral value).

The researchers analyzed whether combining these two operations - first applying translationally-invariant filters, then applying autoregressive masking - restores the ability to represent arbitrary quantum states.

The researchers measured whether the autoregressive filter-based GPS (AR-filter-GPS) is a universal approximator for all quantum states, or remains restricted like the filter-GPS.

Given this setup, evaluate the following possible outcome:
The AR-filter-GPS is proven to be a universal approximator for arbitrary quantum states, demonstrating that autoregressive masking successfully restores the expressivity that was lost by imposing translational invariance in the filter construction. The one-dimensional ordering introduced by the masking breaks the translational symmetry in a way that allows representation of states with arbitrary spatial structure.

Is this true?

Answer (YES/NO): YES